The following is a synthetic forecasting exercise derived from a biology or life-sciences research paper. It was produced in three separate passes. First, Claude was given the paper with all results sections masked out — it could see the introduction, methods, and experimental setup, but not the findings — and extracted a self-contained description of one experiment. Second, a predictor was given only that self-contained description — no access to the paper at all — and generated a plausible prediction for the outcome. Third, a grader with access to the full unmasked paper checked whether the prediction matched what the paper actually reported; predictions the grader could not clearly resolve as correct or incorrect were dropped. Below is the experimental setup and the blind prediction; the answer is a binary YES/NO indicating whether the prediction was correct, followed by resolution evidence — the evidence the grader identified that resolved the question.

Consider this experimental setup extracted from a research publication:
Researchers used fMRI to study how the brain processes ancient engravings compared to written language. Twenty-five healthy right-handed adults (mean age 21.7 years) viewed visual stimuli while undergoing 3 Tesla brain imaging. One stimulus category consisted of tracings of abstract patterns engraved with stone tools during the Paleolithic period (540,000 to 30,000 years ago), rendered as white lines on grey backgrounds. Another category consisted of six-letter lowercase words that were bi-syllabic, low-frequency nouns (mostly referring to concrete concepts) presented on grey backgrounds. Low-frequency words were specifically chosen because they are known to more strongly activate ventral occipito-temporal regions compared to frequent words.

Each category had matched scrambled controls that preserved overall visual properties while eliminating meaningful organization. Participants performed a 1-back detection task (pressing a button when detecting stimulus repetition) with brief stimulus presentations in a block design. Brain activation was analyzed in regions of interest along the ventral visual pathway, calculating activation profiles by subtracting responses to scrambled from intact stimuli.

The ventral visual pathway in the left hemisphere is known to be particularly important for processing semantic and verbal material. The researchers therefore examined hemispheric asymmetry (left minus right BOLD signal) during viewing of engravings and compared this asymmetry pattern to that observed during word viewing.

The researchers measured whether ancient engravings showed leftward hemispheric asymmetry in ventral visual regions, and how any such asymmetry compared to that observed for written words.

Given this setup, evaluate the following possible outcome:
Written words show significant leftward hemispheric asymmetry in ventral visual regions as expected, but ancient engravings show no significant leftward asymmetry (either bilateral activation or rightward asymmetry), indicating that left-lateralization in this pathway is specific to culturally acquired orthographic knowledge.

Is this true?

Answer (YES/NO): NO